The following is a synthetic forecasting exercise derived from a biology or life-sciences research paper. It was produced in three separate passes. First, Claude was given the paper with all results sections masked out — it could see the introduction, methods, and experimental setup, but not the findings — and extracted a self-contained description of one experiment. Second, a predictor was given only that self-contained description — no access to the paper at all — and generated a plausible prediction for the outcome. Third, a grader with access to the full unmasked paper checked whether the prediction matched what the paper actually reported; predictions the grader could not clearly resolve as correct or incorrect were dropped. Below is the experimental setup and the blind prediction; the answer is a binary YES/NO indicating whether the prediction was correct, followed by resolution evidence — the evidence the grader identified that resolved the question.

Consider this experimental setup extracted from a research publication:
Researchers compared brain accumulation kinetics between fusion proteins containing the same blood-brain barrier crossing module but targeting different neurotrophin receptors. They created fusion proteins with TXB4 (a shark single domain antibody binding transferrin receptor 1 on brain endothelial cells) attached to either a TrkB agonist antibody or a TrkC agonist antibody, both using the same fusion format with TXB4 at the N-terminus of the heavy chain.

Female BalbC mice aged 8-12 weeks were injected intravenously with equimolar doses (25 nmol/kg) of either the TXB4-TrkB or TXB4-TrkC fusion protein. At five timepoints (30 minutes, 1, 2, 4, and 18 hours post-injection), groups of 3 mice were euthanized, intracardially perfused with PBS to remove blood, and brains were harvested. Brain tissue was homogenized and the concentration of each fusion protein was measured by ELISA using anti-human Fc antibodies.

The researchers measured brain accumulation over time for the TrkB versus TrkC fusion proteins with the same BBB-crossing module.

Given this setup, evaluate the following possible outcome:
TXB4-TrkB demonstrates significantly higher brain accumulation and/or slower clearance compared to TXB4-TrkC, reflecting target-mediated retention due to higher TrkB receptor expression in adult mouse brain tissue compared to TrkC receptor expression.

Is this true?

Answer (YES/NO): NO